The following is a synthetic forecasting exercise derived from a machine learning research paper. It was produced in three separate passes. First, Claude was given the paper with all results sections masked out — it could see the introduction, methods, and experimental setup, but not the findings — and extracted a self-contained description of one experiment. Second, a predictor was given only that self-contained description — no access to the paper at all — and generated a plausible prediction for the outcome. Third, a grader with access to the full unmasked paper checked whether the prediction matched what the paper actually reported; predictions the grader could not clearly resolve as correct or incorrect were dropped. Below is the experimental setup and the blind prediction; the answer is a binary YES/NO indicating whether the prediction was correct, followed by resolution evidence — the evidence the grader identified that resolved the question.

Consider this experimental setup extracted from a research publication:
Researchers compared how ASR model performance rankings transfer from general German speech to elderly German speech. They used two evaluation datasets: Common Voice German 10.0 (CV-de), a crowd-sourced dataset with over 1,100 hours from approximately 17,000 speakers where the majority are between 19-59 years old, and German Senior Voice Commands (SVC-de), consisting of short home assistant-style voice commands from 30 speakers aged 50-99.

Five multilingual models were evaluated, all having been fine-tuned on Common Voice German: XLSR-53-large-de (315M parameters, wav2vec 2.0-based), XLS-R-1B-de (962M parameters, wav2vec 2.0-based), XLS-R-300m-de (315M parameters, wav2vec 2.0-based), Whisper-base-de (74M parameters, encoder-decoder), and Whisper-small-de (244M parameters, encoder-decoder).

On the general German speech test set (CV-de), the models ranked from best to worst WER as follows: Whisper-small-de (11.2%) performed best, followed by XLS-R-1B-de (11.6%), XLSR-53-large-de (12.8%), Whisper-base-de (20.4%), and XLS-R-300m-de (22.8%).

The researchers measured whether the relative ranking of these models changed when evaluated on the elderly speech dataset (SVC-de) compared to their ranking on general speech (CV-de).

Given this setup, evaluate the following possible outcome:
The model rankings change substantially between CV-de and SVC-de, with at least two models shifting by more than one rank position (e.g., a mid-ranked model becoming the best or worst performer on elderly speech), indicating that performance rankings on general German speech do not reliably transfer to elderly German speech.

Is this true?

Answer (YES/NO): NO